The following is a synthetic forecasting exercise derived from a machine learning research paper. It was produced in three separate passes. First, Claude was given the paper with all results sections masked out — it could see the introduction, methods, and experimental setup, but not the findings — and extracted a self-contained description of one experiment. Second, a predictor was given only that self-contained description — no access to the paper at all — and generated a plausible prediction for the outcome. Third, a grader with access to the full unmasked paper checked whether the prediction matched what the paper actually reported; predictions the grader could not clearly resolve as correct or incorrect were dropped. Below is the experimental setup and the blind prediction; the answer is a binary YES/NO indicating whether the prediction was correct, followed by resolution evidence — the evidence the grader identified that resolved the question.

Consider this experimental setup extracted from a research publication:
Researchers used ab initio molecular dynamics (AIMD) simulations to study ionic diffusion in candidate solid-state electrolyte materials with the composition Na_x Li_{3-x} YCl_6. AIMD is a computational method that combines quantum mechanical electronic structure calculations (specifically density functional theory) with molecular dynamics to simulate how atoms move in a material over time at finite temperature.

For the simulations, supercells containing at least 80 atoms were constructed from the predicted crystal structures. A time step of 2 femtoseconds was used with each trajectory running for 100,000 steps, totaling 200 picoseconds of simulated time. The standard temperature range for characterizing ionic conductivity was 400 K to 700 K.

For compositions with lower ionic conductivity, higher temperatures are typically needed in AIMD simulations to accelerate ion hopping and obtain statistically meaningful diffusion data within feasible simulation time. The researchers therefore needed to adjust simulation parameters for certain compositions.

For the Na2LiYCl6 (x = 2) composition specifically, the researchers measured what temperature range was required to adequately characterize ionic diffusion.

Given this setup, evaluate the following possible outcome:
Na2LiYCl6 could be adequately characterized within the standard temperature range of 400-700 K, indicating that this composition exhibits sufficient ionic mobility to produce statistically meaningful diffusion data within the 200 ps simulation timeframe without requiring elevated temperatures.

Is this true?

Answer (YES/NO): NO